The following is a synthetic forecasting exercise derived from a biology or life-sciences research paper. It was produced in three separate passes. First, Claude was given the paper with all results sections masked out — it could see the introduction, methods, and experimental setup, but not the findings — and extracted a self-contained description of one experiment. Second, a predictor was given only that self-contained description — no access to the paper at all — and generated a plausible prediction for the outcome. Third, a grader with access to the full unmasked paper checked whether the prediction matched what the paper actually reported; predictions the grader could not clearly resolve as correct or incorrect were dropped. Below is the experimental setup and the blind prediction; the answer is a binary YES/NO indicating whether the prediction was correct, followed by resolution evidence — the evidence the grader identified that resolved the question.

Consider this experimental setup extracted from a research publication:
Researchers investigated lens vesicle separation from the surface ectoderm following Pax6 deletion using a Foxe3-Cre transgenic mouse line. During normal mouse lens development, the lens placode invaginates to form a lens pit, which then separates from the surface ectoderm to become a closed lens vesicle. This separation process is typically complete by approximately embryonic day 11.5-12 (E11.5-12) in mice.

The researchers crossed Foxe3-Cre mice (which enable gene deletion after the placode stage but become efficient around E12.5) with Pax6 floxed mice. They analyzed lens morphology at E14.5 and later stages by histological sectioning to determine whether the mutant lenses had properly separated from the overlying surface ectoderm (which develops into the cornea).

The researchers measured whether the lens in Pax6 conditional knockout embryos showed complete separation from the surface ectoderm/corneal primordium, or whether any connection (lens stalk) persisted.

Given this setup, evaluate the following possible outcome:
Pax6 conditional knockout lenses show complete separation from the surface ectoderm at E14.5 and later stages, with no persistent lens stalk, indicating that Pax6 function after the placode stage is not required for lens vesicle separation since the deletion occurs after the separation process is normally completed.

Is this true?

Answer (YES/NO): NO